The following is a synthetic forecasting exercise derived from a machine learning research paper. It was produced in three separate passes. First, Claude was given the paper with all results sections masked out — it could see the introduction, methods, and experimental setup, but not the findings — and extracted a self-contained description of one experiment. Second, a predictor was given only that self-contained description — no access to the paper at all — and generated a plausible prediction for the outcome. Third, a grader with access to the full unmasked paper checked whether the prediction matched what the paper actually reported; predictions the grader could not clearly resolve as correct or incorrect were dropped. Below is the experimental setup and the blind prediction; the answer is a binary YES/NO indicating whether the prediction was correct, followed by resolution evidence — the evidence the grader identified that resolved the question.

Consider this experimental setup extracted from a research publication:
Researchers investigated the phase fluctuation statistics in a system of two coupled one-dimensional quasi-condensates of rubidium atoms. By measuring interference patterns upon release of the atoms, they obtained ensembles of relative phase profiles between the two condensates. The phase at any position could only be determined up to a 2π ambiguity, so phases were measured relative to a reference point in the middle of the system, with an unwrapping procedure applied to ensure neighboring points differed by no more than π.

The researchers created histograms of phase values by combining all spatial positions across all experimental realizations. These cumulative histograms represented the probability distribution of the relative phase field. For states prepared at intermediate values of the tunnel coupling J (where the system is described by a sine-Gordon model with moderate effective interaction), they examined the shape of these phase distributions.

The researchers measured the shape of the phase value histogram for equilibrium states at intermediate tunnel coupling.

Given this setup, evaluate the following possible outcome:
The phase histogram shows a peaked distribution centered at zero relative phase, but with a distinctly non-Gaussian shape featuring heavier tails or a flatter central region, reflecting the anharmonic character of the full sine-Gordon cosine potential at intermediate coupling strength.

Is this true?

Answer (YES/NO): YES